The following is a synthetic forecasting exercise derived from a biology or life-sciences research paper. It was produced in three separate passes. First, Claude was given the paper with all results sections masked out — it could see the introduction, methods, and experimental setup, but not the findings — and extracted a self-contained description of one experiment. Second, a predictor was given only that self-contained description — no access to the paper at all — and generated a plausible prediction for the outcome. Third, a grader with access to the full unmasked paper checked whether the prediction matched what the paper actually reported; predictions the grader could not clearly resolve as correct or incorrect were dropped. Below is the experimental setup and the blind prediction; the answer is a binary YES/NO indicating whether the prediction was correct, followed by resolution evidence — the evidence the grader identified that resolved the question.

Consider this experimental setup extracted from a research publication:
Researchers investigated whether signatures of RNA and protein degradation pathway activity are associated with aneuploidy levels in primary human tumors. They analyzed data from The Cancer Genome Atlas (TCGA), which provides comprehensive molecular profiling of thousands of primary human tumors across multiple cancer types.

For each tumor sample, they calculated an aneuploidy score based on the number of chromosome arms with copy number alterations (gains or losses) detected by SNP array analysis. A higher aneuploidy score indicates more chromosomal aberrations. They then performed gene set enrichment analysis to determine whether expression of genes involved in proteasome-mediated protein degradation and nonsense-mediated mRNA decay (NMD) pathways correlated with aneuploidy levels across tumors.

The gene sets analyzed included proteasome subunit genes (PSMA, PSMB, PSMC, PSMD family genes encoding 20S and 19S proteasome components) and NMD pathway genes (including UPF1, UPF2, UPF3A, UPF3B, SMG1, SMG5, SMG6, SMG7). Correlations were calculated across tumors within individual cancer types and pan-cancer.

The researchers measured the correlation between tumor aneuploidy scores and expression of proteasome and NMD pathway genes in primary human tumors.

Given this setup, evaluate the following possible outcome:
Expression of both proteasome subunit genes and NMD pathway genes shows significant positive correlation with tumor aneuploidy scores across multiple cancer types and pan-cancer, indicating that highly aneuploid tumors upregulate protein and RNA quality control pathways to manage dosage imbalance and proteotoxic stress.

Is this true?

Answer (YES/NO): YES